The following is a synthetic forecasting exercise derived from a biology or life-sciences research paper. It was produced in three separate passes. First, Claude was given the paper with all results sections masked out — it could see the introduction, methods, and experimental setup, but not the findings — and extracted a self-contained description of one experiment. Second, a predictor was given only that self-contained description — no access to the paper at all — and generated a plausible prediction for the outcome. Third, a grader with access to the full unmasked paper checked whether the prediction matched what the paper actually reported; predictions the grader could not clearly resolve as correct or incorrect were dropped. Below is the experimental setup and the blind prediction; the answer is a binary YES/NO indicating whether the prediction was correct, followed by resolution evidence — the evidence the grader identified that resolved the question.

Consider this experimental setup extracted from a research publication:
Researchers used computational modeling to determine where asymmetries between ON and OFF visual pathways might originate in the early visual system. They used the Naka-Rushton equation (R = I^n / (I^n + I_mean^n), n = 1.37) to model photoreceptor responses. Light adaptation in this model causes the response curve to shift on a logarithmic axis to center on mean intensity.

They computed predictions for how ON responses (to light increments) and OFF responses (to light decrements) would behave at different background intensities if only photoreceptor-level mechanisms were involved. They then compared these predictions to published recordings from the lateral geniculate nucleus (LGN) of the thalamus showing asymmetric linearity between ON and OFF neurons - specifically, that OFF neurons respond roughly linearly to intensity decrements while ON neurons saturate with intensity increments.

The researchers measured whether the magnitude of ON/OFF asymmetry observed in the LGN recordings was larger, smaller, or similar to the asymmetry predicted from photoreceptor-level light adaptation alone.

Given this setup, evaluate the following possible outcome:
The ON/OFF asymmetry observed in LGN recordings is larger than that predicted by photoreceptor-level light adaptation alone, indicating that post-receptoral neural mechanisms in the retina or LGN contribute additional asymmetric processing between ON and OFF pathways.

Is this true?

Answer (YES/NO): NO